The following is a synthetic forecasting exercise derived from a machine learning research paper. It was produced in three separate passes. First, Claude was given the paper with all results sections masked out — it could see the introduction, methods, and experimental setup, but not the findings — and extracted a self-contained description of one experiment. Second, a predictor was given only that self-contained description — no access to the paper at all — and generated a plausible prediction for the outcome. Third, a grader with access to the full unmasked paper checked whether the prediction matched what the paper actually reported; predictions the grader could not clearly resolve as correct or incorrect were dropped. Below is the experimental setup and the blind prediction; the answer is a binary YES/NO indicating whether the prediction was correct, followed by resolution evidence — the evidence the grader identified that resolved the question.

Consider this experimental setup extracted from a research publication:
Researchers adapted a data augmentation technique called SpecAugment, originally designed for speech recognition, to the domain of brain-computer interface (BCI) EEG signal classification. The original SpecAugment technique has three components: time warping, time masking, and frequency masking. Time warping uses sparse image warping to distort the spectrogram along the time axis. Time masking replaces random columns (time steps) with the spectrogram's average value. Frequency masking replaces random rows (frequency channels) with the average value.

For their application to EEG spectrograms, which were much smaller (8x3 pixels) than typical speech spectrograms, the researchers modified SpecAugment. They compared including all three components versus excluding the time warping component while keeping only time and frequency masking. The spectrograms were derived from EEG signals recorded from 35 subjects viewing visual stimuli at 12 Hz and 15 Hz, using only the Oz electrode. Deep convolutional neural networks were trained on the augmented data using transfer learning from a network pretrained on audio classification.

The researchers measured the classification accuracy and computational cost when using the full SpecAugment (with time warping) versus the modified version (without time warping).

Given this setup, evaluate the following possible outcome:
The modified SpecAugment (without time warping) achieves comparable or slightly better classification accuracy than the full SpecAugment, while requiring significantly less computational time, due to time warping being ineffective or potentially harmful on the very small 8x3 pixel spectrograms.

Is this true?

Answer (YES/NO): NO